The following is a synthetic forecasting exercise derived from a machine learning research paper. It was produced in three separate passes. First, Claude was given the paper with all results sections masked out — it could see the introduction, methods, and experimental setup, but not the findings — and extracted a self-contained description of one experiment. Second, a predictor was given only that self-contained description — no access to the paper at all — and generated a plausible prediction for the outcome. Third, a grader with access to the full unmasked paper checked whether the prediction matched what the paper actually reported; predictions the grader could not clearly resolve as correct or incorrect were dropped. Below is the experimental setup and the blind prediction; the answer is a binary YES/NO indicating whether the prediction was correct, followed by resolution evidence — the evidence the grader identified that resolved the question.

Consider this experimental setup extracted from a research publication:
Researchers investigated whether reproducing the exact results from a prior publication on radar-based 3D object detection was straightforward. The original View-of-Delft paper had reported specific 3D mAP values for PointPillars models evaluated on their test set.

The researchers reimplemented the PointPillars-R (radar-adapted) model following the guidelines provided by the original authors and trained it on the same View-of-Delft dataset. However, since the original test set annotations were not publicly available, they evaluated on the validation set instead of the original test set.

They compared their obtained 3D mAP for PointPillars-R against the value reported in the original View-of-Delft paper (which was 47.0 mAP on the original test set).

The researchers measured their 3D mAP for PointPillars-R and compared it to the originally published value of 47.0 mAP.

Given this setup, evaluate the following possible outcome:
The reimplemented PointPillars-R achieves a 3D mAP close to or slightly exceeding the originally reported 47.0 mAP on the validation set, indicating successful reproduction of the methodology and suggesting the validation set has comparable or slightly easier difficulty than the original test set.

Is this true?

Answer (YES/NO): NO